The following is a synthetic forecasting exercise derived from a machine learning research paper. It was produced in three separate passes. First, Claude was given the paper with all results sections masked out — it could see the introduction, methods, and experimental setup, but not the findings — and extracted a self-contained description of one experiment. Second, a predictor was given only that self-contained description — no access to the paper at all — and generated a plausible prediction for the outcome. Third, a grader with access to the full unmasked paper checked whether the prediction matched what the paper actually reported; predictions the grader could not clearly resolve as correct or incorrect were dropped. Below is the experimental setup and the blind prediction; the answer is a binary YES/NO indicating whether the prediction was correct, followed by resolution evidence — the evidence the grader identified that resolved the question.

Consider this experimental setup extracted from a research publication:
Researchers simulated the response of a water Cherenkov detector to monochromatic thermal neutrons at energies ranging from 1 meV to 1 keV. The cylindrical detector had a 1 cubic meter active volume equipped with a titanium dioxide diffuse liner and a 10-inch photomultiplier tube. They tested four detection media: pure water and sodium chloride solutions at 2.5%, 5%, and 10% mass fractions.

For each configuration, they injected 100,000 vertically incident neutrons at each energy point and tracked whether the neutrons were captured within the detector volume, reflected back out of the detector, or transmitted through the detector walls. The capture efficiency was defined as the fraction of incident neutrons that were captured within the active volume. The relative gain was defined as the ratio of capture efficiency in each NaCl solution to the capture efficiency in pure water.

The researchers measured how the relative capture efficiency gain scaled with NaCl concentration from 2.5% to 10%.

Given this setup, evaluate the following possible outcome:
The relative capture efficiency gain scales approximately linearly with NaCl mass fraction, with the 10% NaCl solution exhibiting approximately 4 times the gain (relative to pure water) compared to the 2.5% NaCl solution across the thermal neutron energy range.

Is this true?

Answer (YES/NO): NO